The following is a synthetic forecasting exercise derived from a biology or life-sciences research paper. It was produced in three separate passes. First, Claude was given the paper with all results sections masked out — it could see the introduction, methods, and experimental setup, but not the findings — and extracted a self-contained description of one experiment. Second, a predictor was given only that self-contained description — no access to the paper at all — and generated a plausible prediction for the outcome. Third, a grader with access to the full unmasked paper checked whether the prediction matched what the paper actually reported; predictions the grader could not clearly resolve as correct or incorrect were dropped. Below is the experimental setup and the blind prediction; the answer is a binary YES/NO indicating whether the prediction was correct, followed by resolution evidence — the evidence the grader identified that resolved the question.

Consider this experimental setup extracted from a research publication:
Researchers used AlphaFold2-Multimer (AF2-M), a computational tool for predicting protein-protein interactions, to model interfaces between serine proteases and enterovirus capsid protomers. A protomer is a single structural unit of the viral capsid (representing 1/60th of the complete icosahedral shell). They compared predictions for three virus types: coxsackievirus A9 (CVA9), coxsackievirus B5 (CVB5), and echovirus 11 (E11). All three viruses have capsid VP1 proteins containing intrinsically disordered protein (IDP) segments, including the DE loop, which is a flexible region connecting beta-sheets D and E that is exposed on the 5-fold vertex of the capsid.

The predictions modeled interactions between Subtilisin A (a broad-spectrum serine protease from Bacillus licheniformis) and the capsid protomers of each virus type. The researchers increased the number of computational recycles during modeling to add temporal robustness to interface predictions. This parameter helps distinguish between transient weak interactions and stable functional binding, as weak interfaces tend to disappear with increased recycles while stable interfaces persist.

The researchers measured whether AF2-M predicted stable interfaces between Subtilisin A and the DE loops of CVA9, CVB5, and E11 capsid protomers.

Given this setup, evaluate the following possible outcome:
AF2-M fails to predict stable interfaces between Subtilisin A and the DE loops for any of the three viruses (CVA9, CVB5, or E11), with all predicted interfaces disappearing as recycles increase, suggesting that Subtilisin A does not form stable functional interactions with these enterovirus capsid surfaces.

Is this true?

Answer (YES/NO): NO